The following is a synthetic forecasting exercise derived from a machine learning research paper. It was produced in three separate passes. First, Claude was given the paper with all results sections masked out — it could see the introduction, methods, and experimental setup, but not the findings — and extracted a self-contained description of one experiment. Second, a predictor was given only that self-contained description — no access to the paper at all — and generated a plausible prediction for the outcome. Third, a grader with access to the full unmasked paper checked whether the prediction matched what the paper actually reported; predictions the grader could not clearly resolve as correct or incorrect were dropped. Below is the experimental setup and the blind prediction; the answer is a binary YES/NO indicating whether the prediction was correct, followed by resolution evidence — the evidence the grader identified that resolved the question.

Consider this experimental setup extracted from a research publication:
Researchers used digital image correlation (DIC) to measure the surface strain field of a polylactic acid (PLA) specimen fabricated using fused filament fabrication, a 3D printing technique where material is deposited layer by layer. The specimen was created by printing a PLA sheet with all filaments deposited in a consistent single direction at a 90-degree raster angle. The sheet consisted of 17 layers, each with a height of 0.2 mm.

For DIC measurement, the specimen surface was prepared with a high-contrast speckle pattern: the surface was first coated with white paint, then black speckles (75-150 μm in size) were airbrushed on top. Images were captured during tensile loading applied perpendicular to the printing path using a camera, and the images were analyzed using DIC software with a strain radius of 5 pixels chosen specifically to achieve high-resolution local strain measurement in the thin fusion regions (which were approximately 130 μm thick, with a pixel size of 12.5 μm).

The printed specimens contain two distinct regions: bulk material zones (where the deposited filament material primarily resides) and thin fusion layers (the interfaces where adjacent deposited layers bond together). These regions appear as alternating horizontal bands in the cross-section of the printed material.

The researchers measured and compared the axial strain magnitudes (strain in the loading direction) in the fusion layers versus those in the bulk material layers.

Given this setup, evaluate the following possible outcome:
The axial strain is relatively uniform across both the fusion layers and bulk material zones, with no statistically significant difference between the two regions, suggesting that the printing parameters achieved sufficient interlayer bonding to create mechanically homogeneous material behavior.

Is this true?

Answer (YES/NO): NO